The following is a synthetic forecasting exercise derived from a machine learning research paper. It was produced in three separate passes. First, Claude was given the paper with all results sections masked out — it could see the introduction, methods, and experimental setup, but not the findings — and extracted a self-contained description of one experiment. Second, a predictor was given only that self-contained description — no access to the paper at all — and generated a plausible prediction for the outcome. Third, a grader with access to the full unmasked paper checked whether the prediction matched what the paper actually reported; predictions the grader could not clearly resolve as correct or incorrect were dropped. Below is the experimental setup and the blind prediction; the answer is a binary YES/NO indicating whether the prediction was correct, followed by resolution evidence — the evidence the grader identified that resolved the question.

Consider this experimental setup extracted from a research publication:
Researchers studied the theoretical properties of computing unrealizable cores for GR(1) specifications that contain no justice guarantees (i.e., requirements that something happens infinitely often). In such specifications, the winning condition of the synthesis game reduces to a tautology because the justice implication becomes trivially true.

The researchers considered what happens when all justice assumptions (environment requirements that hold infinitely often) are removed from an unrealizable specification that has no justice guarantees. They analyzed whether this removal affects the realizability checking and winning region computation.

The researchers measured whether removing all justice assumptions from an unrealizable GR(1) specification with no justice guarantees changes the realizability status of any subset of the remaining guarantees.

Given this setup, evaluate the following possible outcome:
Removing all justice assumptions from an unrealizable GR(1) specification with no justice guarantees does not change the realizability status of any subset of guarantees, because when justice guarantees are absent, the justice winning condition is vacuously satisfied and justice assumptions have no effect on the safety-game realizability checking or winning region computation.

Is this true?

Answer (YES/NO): YES